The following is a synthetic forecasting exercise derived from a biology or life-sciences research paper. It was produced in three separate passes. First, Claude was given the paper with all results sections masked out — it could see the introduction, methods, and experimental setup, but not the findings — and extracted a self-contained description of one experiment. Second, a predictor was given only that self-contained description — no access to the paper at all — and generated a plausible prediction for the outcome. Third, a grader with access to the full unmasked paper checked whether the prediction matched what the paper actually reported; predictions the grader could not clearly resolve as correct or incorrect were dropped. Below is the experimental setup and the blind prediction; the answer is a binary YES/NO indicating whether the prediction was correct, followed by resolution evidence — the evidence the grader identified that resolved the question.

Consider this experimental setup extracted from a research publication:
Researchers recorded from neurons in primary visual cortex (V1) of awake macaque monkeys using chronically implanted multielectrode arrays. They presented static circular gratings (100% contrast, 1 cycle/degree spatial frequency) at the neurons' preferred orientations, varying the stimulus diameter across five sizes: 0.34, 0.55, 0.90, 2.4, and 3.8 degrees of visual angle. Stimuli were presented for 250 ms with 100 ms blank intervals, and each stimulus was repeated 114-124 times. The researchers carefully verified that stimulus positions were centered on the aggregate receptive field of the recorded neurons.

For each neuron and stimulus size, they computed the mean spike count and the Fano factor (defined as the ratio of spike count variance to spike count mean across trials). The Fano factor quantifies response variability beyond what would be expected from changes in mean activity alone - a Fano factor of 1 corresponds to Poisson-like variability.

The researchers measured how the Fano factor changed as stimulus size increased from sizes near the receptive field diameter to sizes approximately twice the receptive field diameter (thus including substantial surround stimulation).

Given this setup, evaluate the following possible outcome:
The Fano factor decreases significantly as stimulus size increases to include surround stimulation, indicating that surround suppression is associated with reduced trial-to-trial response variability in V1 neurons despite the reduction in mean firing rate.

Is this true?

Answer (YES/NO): YES